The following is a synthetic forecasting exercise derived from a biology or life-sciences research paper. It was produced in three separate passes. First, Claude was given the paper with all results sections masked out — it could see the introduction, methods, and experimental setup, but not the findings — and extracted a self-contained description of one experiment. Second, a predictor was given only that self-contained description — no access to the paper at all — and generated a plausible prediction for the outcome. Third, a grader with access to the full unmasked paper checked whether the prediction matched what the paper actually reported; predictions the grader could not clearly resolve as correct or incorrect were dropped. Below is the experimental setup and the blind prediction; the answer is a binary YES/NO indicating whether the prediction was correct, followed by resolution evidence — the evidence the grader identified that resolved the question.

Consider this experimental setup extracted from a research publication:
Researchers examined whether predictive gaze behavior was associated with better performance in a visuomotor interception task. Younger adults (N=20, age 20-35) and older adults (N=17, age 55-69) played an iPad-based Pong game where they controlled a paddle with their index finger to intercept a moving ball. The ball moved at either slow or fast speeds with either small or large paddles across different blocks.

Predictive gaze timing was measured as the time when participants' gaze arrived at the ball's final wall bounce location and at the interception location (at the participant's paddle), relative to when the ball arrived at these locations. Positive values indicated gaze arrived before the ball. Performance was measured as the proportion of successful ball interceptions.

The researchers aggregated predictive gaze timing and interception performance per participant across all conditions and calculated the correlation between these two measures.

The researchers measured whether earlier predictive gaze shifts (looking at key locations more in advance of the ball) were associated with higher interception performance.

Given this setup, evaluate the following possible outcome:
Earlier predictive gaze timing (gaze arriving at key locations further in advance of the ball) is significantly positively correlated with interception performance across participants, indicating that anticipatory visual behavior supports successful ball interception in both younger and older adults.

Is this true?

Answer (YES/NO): NO